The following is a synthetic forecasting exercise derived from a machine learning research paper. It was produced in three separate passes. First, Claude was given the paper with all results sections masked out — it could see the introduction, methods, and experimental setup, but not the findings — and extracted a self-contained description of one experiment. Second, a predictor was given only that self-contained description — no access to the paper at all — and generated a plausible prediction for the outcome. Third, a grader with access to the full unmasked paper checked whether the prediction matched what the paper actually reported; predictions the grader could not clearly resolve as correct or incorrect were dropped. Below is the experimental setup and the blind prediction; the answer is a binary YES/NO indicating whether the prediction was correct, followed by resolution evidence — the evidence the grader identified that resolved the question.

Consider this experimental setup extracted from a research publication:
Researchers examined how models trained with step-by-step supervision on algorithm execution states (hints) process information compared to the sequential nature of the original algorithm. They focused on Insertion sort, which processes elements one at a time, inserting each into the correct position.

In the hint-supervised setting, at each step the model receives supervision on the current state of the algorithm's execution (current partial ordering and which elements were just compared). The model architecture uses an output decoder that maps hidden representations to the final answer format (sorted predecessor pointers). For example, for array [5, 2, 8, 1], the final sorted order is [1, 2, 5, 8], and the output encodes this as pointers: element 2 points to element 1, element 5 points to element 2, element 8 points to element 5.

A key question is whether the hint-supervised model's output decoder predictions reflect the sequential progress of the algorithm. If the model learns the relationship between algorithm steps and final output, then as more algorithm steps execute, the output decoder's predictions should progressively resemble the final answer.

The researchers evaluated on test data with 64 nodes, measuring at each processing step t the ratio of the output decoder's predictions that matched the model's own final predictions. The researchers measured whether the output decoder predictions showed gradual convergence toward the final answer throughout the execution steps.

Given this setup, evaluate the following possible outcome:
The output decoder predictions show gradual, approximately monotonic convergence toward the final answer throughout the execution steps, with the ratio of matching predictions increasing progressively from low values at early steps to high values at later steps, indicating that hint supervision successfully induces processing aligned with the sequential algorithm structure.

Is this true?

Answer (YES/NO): NO